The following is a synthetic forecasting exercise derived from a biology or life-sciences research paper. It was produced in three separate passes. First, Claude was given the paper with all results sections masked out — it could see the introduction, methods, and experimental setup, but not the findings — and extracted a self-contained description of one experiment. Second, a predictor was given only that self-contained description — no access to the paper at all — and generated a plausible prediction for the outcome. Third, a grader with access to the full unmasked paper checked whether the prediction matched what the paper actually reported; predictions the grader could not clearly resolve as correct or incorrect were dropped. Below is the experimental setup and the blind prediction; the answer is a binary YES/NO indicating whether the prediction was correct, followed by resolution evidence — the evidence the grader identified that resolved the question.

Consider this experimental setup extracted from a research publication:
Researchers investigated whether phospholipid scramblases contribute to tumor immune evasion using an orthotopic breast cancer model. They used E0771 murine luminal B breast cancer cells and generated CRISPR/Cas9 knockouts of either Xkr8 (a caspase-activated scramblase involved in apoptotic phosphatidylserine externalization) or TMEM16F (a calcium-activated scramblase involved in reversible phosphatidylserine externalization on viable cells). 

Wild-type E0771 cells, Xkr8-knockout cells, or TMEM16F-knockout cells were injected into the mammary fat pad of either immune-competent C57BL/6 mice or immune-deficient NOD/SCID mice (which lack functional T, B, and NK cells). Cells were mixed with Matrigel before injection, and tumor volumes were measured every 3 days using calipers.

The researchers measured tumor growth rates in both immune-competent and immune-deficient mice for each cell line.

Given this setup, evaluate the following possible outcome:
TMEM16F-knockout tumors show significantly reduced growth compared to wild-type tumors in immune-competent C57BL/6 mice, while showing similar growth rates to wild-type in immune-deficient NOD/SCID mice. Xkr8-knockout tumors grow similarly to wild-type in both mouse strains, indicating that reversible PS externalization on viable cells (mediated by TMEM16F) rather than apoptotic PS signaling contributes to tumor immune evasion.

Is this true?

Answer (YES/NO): NO